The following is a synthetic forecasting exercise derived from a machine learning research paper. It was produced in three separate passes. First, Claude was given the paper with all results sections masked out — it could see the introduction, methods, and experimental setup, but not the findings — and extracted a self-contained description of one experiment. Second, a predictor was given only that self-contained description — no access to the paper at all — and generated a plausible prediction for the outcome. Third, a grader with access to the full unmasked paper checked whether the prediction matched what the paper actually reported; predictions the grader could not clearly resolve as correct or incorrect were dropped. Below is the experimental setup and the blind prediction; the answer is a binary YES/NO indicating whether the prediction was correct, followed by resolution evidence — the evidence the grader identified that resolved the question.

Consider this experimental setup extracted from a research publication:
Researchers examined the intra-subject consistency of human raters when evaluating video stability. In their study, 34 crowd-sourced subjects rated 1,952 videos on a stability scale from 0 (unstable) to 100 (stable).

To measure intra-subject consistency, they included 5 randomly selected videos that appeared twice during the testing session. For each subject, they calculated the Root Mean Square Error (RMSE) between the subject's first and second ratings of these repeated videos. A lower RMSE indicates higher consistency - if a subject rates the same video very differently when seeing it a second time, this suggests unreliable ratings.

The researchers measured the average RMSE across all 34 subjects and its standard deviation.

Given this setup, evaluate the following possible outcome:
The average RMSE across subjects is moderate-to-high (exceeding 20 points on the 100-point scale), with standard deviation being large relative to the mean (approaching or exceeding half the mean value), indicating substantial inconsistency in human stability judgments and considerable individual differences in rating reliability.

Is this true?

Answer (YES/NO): NO